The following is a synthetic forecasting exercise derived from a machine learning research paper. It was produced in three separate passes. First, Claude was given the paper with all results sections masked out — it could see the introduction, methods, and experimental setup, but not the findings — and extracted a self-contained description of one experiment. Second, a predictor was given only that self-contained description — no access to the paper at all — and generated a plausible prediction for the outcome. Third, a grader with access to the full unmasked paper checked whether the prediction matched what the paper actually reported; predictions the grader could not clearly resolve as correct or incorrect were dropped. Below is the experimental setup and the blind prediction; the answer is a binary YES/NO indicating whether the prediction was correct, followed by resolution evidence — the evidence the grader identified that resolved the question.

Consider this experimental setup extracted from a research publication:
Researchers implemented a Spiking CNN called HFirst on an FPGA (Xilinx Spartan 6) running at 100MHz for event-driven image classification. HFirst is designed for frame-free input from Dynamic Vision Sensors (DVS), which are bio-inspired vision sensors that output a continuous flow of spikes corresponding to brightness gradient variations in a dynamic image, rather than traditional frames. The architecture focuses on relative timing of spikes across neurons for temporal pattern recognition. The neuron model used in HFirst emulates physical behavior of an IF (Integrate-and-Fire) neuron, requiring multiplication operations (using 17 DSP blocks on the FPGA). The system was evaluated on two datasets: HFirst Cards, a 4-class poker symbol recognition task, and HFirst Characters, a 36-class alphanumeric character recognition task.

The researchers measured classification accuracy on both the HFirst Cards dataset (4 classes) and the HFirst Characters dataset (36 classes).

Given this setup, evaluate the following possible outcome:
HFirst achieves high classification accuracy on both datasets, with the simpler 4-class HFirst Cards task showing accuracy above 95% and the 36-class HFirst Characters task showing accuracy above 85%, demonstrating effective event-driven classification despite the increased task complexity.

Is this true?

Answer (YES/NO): NO